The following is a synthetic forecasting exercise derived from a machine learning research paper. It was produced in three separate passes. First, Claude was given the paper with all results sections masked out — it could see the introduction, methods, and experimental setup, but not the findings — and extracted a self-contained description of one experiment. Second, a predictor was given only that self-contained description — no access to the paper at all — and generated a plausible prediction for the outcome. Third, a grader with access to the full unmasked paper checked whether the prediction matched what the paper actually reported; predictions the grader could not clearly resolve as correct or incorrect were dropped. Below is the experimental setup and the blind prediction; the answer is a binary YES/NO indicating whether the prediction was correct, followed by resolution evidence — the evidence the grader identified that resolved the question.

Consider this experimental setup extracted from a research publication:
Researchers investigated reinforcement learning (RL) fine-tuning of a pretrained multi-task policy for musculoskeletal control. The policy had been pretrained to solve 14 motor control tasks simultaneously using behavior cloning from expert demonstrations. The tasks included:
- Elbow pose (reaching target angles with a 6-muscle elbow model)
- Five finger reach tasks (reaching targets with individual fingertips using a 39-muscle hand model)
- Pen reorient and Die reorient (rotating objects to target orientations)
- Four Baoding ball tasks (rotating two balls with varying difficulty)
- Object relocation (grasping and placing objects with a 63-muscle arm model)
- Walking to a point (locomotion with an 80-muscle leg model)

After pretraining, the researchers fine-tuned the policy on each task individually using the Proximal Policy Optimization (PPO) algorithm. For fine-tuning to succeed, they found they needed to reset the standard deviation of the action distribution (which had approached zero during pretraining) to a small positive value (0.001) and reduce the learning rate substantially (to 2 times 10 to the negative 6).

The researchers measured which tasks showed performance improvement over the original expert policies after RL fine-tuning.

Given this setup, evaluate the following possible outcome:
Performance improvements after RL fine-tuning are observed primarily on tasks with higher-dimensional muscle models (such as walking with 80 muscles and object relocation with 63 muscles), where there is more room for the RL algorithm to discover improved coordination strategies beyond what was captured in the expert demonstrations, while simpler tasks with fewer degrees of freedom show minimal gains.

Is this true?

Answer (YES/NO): NO